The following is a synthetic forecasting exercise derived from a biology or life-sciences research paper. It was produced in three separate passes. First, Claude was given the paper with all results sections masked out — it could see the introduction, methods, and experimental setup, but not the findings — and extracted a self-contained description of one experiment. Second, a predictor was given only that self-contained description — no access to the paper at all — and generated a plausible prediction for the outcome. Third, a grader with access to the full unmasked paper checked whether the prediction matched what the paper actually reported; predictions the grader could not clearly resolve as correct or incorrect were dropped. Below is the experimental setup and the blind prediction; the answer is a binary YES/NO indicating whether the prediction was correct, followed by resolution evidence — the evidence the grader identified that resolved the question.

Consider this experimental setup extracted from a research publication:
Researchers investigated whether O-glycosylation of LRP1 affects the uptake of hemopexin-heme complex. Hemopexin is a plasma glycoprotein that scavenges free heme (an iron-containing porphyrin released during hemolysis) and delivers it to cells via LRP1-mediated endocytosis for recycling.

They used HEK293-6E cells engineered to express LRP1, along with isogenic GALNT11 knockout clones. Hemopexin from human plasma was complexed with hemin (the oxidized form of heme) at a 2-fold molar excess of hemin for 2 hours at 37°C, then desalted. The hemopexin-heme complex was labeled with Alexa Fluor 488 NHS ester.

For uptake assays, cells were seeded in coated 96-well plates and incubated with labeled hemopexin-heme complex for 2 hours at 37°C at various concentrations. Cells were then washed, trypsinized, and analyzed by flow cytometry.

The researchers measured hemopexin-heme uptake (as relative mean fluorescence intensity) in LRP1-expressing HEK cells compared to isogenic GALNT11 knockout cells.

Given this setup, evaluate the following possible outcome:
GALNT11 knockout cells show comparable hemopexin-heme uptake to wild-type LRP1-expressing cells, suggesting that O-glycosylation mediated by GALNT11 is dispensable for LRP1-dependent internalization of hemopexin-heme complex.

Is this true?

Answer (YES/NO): NO